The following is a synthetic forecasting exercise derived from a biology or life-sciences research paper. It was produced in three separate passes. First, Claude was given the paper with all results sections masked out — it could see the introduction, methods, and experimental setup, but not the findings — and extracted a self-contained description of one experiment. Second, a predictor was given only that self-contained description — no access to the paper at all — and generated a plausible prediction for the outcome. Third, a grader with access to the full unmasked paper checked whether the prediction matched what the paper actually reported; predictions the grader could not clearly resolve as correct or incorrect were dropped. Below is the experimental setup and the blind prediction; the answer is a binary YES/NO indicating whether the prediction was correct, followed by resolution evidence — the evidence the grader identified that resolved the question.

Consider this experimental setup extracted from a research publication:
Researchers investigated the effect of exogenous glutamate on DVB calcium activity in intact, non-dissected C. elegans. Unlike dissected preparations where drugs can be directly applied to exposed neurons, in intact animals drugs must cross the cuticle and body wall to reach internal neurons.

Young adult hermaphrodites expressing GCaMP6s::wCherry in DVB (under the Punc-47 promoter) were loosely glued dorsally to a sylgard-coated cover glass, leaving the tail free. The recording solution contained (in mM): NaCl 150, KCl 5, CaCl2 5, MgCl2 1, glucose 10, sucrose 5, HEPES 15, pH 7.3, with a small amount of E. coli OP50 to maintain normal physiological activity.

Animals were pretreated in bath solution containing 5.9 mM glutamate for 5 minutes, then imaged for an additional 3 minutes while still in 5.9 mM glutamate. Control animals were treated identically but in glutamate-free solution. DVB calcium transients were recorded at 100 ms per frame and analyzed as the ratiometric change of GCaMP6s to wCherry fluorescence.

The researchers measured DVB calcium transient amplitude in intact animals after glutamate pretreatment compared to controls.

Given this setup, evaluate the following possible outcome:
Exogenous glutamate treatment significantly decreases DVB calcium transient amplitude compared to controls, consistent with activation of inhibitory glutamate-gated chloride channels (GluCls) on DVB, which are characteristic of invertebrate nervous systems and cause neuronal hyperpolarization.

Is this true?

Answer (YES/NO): YES